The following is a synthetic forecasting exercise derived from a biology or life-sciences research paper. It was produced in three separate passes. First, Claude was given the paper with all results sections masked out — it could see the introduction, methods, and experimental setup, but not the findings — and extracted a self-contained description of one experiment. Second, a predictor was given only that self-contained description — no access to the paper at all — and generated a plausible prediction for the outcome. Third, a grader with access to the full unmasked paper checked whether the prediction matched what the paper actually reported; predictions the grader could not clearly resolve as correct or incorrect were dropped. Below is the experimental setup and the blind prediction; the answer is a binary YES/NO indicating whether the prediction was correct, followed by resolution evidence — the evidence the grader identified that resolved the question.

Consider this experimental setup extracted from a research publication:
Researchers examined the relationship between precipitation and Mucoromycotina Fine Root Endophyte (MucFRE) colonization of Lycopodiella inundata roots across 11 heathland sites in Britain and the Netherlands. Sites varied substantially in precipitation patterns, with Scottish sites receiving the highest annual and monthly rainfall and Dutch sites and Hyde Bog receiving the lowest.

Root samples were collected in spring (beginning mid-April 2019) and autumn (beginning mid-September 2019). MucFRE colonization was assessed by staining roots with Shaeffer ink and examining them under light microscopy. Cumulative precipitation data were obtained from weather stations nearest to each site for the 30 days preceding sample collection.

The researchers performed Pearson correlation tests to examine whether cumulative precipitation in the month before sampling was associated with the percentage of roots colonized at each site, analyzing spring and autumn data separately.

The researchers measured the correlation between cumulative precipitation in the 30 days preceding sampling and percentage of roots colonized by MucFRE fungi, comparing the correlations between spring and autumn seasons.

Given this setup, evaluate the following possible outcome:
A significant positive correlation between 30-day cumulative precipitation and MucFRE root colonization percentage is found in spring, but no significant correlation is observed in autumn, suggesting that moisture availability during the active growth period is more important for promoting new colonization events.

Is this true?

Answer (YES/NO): NO